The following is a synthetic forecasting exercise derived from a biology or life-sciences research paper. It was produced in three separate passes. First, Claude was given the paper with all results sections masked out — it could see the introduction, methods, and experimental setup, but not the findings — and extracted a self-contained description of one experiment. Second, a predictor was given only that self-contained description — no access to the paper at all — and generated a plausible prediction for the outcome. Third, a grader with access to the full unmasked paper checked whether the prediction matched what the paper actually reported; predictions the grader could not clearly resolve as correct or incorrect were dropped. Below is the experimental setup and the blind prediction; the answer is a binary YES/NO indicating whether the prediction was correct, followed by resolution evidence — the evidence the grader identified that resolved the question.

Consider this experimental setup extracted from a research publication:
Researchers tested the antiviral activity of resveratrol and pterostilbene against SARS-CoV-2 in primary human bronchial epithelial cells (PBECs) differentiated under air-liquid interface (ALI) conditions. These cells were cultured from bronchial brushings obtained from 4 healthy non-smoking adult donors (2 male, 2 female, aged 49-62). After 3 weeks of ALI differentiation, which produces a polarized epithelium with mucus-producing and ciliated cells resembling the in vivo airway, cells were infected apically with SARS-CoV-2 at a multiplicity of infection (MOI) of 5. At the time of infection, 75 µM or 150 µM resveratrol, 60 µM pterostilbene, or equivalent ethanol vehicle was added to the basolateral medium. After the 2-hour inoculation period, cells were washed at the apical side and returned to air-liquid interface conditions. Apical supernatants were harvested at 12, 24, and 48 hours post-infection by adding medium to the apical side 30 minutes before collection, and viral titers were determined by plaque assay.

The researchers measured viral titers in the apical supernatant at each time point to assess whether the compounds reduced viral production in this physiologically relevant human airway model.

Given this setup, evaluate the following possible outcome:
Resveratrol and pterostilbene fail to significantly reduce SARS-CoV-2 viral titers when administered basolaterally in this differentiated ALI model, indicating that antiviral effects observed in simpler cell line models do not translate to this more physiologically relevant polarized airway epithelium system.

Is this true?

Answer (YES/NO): NO